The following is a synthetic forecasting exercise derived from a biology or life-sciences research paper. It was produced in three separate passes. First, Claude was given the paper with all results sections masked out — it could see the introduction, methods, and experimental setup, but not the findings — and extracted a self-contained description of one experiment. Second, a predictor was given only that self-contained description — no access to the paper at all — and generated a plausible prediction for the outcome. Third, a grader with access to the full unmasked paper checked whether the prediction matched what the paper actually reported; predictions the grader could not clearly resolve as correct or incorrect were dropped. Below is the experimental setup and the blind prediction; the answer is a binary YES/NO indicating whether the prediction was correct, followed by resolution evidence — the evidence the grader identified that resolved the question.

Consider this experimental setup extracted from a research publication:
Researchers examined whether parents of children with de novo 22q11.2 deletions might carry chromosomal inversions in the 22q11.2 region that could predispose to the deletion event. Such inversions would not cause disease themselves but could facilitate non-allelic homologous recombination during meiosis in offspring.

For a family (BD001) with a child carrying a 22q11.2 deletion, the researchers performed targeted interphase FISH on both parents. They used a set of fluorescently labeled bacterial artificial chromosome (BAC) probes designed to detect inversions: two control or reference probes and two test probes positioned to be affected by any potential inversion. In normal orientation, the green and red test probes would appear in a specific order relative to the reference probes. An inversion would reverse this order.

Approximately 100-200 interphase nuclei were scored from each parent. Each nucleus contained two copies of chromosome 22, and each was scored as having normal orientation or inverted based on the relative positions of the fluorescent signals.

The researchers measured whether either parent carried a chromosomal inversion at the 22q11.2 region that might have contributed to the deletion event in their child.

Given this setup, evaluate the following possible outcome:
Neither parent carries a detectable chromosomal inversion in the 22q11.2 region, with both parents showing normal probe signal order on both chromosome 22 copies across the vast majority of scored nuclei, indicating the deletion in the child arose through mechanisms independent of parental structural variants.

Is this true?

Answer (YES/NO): NO